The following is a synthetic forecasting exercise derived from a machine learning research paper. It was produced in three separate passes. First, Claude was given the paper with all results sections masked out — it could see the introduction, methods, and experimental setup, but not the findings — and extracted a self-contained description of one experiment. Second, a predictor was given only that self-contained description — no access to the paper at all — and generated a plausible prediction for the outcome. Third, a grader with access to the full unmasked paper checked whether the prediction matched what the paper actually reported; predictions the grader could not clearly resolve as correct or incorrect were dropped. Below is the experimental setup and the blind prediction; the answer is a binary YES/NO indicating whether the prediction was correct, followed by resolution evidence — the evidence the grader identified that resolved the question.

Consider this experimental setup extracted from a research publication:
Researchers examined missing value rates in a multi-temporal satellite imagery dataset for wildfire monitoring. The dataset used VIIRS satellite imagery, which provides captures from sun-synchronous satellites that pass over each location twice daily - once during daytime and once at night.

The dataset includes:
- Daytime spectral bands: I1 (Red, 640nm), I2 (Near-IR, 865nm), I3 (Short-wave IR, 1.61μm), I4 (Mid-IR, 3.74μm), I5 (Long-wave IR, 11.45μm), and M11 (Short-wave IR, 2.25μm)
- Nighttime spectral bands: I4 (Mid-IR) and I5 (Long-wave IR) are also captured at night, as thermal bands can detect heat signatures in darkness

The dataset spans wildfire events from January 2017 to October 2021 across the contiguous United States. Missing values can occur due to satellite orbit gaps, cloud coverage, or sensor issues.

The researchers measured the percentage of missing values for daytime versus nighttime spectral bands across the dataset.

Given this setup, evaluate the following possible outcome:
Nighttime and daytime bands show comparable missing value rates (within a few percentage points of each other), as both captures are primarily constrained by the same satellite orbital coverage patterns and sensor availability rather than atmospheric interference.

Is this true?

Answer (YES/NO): NO